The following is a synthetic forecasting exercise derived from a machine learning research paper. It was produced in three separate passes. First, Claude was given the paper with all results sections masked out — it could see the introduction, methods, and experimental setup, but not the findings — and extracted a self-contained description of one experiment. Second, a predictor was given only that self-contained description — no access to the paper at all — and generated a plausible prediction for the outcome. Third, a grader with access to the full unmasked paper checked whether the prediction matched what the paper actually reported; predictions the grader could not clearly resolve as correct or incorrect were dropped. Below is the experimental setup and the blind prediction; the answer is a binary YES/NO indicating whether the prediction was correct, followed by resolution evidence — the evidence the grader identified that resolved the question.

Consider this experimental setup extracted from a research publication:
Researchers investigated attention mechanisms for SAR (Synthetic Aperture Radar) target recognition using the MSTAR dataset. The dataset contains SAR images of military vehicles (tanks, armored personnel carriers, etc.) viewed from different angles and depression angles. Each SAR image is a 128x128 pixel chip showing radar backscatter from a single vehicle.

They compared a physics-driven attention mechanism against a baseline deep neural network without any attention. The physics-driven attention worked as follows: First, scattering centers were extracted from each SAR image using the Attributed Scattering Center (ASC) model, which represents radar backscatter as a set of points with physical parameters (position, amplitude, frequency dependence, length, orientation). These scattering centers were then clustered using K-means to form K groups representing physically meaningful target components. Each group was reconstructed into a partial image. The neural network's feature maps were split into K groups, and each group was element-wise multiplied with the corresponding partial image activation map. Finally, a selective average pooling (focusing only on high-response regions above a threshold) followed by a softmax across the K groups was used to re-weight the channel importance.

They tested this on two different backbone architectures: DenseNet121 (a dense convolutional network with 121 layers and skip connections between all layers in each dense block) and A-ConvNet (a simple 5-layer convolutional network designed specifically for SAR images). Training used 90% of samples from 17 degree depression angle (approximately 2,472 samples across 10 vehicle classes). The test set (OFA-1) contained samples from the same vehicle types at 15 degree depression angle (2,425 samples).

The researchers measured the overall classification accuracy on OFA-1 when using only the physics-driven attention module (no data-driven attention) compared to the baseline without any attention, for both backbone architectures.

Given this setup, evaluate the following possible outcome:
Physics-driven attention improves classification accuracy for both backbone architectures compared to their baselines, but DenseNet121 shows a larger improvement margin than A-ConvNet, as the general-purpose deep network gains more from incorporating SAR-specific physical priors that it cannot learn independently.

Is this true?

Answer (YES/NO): NO